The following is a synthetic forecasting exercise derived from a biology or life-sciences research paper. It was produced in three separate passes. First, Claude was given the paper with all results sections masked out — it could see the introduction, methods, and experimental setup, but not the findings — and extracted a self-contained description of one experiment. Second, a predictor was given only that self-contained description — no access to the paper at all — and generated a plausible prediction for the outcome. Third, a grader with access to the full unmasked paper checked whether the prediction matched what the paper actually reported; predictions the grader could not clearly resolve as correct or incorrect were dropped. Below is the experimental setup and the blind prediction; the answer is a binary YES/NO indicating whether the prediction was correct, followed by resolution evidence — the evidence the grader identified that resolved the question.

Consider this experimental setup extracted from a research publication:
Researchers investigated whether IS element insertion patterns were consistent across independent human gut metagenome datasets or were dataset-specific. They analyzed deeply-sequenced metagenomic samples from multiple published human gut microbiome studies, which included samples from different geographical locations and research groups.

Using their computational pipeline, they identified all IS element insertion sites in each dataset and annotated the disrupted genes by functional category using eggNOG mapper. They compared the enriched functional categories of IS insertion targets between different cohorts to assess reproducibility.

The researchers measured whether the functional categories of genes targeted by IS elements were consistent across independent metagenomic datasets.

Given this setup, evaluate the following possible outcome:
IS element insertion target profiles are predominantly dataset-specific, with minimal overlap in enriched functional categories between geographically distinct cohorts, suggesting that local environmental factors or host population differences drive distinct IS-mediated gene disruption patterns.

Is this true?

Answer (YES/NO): NO